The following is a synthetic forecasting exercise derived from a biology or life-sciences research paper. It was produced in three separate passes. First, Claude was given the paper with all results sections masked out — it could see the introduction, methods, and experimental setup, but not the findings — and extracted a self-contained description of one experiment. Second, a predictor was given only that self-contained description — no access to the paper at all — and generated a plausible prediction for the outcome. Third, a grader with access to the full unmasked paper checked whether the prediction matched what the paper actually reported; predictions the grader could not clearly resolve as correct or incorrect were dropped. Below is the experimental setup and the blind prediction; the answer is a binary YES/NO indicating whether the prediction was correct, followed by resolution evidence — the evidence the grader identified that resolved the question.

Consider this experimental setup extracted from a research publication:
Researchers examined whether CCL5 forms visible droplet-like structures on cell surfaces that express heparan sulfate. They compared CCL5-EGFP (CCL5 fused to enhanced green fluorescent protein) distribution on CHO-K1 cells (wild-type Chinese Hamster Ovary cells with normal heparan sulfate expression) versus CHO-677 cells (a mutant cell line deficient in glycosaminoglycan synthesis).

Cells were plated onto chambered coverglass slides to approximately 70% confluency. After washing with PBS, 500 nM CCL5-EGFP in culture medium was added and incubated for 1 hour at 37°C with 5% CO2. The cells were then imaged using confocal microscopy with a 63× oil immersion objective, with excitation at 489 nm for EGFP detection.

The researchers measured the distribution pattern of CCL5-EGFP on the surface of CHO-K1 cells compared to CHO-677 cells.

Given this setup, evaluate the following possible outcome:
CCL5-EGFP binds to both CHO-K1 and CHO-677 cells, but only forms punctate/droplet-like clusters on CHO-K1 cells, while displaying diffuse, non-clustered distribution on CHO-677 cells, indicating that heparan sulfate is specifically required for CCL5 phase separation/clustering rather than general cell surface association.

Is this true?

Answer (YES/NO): NO